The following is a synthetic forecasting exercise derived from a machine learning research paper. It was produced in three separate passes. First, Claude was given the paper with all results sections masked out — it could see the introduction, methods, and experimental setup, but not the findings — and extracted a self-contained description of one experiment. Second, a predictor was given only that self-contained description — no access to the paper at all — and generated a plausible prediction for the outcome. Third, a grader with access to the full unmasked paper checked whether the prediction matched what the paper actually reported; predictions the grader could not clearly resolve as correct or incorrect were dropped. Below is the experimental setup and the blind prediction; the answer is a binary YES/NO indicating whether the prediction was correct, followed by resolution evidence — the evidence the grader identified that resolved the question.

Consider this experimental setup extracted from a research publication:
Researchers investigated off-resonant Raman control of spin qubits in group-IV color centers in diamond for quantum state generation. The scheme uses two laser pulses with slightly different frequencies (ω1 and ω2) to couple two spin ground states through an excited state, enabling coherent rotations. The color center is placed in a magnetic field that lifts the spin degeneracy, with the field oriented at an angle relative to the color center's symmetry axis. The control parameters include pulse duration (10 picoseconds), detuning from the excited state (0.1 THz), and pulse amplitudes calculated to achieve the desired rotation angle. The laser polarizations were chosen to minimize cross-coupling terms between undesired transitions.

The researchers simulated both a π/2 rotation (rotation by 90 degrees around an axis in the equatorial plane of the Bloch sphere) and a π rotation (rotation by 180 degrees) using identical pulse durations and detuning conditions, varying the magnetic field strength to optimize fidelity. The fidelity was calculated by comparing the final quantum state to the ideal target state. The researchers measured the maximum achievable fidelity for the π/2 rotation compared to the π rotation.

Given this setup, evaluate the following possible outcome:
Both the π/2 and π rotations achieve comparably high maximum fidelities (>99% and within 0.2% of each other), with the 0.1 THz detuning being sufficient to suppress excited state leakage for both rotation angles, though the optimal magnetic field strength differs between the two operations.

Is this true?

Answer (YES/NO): NO